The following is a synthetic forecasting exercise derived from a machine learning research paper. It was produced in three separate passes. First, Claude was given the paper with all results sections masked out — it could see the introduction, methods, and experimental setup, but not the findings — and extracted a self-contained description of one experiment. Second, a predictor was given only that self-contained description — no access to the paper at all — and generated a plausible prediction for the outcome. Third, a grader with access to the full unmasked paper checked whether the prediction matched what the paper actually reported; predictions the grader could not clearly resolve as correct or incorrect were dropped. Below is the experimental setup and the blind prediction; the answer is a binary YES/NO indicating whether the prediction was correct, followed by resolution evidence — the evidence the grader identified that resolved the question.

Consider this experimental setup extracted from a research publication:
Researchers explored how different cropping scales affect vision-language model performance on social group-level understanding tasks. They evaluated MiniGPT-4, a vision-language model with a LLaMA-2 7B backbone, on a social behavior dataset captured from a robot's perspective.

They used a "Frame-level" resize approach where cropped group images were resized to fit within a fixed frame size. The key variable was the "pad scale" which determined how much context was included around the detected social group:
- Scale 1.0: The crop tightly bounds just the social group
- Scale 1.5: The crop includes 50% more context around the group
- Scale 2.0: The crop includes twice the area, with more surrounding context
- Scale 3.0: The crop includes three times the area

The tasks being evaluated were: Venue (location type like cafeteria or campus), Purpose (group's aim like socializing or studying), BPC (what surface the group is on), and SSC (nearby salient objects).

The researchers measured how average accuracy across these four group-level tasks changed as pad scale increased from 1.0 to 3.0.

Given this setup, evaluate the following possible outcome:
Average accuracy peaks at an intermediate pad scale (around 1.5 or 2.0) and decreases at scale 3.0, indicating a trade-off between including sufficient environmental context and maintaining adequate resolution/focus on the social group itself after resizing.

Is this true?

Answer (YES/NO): NO